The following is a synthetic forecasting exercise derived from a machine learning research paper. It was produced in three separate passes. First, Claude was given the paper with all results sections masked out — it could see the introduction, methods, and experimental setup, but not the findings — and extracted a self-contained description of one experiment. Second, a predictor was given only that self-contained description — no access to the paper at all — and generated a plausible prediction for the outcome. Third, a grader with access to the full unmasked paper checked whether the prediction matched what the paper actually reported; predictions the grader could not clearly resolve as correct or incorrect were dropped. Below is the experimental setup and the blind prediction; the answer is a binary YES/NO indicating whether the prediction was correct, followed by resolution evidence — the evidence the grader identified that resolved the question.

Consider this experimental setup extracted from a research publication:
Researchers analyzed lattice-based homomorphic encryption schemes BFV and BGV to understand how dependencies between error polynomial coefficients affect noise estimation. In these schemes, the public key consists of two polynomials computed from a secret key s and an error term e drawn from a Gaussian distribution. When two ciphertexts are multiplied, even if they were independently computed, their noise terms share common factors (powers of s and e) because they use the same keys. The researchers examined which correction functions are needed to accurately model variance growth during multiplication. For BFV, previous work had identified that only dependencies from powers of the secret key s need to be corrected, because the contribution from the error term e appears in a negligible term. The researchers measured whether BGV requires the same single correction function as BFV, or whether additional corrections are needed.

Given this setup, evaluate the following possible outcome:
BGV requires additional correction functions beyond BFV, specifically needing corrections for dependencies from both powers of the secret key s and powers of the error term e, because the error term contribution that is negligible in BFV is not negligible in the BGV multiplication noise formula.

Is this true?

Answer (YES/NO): YES